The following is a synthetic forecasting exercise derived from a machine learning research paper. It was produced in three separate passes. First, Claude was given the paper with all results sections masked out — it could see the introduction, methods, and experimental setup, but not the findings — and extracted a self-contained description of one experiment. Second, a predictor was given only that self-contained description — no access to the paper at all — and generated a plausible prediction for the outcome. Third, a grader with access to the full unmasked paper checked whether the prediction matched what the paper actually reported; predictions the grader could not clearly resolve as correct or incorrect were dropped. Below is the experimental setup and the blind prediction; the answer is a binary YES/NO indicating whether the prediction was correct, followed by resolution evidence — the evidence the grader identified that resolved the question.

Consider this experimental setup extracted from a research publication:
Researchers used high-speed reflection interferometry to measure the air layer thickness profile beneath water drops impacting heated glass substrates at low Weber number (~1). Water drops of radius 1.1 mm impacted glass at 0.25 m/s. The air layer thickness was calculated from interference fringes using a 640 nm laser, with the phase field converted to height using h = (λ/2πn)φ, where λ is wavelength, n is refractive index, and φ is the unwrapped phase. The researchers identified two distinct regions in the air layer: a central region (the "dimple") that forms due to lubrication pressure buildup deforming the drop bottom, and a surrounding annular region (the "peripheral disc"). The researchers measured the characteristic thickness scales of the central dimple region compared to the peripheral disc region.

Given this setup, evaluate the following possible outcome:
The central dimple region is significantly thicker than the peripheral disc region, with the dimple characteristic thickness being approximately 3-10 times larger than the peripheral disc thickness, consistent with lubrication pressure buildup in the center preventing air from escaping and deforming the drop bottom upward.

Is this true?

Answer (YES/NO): NO